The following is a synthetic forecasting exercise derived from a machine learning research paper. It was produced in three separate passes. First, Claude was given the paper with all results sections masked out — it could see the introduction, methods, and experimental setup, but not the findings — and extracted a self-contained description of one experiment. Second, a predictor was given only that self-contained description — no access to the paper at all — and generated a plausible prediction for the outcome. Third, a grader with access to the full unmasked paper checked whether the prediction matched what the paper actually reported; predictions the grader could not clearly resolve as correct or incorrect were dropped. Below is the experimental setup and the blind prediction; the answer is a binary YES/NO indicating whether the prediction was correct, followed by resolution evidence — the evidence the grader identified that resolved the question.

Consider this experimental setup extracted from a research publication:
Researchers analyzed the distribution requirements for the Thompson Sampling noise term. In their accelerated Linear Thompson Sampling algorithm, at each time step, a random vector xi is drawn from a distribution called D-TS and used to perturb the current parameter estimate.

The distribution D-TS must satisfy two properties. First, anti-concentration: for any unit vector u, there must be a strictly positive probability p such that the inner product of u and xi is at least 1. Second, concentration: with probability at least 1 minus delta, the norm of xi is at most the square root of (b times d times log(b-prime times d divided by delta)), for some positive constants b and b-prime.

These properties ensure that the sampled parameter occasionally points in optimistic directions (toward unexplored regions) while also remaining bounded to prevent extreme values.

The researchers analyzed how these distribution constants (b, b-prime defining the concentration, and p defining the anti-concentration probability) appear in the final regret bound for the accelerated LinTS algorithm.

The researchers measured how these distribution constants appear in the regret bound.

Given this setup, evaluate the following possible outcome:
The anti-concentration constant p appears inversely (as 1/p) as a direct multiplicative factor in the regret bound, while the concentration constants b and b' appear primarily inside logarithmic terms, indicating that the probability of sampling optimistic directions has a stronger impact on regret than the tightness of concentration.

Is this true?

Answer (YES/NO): NO